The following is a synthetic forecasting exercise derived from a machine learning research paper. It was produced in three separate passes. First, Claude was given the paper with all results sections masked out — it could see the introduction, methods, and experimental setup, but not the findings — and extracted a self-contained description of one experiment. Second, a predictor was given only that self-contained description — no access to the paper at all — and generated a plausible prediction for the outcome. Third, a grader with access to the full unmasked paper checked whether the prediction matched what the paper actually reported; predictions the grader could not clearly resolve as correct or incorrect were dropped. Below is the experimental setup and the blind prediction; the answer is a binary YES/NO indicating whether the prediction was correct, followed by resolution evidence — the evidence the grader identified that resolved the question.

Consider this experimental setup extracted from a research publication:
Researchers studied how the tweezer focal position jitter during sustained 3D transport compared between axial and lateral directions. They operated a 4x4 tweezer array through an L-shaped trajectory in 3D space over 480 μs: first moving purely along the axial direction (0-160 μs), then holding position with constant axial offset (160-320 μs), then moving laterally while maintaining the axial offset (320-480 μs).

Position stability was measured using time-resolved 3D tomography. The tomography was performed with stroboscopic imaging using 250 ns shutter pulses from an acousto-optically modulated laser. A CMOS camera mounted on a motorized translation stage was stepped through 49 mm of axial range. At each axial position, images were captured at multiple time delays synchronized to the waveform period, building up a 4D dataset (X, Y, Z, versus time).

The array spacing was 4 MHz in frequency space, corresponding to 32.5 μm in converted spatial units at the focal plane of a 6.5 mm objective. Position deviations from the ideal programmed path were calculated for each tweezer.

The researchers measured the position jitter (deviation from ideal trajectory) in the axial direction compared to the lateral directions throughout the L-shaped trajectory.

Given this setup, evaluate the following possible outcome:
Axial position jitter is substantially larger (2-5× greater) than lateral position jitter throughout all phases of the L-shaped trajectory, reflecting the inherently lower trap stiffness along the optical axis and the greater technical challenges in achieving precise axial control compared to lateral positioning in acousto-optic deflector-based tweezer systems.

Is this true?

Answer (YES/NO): YES